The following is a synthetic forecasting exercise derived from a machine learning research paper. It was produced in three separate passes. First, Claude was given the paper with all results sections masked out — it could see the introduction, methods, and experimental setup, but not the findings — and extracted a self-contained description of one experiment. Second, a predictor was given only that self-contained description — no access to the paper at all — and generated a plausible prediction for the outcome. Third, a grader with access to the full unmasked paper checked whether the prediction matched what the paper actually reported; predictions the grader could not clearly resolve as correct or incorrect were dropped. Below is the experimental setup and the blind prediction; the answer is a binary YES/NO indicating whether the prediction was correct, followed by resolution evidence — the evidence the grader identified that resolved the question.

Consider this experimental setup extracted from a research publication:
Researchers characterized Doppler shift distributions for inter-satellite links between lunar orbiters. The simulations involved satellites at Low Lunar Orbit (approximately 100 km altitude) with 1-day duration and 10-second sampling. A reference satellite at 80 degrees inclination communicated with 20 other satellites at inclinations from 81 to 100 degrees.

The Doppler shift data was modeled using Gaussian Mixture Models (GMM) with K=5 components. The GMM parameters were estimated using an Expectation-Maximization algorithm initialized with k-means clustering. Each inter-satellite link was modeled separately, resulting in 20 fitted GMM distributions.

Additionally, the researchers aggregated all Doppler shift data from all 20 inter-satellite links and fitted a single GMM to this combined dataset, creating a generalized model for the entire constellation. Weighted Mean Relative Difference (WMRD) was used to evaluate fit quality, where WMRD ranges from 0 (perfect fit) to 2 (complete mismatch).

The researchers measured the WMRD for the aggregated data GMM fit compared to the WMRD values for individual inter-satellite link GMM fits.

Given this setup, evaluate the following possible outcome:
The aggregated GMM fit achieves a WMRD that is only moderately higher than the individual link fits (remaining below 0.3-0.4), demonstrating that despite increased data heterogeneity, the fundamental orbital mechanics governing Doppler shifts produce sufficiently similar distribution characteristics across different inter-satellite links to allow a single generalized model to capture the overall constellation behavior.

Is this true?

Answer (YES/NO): NO